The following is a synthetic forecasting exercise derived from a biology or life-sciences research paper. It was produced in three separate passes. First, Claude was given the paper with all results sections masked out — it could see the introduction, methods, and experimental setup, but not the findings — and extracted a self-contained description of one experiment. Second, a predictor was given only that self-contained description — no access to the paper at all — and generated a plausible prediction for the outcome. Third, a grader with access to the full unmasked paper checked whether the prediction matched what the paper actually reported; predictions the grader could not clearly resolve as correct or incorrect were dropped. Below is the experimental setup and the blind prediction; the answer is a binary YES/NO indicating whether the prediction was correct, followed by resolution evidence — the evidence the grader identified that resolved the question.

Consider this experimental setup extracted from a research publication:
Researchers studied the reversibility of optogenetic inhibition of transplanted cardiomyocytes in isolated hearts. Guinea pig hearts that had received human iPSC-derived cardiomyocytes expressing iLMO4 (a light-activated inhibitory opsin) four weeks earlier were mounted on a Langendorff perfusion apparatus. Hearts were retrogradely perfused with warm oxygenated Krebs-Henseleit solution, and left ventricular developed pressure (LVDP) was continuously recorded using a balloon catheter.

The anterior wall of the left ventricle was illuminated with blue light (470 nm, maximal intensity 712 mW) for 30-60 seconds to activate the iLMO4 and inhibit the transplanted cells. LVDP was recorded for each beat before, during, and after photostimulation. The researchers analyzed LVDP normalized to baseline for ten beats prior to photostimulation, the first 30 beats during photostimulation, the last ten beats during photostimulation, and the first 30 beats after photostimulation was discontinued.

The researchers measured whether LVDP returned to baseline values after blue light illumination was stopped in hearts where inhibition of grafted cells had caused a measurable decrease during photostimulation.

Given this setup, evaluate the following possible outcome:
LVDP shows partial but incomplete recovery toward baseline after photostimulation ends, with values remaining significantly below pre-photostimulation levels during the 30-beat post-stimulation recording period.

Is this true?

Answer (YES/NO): NO